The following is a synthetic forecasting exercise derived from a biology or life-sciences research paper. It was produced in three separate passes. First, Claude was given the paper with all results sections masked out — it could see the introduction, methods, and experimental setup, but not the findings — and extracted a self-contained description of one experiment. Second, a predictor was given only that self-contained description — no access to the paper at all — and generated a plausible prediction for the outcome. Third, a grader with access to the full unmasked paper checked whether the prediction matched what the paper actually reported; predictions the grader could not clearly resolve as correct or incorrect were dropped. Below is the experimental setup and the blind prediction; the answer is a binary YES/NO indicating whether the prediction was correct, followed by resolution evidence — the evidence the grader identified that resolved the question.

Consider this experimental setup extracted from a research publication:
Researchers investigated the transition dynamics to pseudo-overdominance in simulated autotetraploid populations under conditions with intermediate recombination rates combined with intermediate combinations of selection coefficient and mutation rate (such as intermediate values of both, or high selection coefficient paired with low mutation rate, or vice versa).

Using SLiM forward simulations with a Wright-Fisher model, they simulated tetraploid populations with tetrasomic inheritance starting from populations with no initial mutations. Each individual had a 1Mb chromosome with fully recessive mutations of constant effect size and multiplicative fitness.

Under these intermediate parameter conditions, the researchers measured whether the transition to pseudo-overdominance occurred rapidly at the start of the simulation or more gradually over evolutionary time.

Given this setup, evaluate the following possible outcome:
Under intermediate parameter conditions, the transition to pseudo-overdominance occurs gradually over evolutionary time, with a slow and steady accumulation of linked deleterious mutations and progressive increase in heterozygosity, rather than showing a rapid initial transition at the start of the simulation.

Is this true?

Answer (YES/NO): YES